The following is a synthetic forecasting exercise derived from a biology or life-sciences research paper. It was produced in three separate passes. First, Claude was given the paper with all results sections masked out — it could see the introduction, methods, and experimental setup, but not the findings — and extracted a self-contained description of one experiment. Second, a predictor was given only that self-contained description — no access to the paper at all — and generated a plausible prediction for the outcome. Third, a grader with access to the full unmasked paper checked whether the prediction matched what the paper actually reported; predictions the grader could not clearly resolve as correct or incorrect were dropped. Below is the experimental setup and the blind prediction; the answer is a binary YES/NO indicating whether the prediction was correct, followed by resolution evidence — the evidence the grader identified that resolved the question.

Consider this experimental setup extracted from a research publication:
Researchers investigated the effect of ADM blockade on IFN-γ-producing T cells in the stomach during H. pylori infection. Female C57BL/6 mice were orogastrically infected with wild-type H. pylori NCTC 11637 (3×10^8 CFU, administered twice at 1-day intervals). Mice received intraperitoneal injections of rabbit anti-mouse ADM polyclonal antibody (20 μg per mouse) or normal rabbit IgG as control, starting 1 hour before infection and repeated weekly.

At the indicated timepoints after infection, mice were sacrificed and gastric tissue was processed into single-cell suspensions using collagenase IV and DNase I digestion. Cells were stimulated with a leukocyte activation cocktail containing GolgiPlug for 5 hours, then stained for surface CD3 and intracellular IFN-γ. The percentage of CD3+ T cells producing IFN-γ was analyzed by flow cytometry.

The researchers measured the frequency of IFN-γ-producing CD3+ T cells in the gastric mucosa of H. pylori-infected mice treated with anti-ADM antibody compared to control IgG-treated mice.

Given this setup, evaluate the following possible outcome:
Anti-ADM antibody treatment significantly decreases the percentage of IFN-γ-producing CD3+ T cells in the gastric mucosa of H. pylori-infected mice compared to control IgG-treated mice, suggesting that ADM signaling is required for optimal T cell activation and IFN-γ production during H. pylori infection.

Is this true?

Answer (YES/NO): YES